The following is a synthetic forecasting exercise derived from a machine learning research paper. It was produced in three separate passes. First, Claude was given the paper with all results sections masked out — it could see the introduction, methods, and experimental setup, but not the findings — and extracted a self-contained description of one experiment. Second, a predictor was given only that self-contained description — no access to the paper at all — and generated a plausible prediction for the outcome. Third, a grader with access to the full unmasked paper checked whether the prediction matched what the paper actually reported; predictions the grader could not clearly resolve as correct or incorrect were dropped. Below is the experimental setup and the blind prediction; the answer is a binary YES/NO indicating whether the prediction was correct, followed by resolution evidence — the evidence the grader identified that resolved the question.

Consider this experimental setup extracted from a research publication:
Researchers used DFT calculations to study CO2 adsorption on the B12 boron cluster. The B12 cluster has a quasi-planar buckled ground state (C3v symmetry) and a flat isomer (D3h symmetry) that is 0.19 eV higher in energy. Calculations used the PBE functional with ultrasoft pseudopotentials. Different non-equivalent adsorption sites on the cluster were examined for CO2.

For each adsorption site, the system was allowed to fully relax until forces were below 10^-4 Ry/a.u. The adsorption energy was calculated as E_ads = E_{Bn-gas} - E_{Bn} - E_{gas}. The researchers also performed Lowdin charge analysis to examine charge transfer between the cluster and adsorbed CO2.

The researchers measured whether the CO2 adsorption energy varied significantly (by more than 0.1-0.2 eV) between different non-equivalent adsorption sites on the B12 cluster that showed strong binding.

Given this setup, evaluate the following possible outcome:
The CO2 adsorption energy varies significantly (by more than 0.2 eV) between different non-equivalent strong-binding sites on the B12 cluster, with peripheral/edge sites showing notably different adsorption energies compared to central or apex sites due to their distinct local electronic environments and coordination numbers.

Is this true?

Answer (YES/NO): NO